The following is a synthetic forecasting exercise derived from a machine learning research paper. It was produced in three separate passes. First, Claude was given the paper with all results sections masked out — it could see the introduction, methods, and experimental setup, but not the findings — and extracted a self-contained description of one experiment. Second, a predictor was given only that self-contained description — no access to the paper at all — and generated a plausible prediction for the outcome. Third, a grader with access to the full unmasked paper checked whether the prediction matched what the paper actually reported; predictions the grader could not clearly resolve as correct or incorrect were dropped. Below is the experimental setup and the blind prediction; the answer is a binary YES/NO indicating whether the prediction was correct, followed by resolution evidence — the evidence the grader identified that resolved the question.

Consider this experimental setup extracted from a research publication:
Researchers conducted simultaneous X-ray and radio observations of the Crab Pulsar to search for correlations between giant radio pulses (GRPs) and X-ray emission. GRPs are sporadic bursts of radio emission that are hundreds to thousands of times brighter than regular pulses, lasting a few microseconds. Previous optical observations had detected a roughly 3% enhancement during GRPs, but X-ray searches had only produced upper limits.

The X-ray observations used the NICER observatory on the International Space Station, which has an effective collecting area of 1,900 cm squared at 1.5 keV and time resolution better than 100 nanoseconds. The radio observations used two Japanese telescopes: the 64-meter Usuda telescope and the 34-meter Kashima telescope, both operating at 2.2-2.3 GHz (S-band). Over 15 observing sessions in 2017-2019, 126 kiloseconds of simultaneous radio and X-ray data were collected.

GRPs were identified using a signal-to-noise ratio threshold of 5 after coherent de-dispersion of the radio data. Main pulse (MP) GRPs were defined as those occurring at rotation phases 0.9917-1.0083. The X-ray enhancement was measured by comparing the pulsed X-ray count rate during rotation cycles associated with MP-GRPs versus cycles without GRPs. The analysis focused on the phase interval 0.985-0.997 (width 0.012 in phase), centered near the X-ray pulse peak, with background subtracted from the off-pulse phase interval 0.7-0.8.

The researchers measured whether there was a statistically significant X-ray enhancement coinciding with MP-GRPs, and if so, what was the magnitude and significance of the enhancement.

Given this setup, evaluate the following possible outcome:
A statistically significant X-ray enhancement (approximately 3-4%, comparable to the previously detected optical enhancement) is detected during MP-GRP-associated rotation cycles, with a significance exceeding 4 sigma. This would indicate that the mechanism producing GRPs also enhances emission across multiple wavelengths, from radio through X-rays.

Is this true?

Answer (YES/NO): YES